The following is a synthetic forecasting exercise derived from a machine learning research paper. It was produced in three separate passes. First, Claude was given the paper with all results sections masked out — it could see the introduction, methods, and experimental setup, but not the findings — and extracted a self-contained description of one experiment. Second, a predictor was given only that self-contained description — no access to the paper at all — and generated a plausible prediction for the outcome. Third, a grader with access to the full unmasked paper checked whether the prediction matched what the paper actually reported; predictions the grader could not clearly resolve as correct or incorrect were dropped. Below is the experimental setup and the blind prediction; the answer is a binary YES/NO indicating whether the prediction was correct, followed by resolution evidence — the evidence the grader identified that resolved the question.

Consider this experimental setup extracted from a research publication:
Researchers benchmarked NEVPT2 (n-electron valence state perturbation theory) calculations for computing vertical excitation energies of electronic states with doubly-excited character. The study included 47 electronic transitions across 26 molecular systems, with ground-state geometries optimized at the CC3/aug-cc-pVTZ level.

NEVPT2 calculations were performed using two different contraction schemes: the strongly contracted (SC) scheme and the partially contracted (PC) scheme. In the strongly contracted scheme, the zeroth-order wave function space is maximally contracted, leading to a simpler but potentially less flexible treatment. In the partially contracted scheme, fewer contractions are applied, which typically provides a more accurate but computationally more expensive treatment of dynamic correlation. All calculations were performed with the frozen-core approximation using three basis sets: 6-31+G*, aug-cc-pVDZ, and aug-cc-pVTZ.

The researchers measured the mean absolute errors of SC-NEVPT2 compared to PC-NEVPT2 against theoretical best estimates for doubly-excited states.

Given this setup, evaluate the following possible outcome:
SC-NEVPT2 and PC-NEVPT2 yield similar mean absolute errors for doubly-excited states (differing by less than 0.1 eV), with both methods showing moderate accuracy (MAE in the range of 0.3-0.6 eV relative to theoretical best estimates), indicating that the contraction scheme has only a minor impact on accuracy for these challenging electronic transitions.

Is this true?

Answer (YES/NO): NO